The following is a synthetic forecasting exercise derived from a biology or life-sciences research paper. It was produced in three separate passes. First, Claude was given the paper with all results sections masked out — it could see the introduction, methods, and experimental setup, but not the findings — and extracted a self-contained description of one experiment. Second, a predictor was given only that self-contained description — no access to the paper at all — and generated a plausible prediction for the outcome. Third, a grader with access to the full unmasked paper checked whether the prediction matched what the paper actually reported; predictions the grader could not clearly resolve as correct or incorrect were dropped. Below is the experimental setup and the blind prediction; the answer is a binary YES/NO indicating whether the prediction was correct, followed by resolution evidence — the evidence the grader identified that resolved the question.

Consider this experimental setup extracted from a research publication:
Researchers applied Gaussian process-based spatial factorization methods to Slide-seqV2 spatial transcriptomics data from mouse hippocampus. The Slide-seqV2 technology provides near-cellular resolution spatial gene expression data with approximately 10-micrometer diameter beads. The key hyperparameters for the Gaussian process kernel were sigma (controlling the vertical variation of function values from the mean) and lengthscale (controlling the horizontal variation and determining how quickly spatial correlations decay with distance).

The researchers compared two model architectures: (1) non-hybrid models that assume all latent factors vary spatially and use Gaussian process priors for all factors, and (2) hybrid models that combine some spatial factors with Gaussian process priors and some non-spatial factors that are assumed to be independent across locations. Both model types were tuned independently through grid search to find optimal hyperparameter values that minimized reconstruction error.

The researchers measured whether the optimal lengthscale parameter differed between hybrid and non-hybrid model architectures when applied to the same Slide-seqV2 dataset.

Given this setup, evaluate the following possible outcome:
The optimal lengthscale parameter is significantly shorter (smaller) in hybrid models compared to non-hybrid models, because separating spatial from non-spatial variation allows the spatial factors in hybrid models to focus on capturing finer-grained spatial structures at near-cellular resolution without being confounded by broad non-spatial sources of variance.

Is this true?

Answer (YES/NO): NO